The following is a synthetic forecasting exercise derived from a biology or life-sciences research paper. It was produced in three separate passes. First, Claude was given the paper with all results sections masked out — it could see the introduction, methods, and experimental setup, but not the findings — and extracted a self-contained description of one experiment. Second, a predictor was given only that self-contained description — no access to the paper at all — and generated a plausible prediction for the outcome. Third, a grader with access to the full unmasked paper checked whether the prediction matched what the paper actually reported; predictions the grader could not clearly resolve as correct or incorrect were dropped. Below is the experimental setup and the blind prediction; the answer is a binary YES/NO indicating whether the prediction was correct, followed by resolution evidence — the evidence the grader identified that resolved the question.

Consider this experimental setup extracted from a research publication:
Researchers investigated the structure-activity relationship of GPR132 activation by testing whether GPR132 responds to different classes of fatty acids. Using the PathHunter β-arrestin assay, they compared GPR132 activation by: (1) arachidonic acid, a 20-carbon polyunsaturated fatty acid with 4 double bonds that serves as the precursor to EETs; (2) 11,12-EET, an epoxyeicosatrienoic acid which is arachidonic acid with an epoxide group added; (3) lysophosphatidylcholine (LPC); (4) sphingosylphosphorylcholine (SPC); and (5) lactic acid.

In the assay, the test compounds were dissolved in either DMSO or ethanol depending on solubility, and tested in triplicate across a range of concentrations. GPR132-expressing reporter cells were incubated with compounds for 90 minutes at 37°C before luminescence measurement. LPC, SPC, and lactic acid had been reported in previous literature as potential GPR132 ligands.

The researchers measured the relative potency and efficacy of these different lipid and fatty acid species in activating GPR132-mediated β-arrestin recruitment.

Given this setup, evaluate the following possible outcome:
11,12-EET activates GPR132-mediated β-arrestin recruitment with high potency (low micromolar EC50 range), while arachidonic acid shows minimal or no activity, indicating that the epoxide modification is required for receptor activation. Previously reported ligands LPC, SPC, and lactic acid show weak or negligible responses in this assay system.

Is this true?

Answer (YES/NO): NO